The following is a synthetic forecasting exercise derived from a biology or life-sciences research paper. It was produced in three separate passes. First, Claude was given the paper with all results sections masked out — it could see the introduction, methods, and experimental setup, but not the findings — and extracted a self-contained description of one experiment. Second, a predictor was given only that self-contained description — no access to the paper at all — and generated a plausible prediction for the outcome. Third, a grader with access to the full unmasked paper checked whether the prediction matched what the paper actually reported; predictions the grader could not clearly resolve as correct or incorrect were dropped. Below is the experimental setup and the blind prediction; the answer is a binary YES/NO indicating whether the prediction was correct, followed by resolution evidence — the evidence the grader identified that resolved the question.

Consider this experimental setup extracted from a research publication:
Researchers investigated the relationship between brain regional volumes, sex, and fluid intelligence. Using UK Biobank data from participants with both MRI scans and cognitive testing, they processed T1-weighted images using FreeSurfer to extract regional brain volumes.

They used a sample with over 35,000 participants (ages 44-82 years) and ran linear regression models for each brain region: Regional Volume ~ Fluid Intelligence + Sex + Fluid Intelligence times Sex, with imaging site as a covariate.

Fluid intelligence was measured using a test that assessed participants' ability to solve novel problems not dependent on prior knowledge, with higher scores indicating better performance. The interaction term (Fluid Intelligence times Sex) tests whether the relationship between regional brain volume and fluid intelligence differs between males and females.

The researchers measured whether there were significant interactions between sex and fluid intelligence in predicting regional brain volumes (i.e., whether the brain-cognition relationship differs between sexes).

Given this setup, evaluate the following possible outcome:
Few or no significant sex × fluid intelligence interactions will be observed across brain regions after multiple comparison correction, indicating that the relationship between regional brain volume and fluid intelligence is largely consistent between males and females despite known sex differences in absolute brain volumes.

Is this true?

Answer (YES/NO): NO